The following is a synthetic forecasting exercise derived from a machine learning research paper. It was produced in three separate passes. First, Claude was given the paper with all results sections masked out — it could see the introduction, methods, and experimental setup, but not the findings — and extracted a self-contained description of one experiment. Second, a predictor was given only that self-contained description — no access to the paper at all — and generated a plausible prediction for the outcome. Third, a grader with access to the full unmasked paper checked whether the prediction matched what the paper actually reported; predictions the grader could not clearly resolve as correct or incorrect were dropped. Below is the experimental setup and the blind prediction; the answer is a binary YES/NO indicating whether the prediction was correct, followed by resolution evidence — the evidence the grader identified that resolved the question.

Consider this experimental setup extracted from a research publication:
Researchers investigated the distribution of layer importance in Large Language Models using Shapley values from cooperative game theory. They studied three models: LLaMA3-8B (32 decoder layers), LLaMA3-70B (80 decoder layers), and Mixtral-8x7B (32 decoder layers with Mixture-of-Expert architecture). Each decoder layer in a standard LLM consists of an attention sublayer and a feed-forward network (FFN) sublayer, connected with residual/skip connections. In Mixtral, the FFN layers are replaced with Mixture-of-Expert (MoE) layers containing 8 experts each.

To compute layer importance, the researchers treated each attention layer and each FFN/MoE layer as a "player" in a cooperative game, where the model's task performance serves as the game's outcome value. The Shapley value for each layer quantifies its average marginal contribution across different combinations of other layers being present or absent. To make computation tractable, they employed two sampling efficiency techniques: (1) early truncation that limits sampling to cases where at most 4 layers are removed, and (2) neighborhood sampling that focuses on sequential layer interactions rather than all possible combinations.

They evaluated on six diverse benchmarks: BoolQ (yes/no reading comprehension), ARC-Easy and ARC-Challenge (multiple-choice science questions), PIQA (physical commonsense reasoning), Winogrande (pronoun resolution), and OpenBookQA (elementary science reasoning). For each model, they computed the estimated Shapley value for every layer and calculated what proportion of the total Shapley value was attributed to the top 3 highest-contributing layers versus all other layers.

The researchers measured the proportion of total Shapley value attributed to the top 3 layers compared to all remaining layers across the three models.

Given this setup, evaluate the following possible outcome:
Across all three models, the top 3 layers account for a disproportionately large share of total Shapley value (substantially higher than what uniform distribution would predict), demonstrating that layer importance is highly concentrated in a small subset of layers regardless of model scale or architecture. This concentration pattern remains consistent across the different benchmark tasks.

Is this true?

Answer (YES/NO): YES